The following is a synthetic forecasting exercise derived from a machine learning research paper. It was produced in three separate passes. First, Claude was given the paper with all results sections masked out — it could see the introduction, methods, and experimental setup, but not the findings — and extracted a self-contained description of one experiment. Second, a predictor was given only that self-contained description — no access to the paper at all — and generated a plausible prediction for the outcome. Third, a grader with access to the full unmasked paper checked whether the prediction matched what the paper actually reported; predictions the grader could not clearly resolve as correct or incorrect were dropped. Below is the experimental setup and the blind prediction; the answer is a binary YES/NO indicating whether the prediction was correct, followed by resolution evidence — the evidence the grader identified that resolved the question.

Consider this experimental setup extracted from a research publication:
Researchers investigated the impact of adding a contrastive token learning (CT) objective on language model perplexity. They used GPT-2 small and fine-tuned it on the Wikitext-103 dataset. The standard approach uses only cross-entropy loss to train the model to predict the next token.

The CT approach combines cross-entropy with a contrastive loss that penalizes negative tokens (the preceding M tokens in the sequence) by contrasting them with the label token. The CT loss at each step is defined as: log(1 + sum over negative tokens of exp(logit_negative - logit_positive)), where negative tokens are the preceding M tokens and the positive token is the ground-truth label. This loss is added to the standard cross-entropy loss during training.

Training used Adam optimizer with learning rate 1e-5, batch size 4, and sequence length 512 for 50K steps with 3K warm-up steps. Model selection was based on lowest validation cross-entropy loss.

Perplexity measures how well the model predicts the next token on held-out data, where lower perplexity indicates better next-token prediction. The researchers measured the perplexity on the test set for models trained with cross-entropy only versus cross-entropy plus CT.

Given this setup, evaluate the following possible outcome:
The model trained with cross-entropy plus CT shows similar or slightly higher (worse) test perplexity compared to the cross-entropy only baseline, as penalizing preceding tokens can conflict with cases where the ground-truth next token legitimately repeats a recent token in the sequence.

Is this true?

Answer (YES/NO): YES